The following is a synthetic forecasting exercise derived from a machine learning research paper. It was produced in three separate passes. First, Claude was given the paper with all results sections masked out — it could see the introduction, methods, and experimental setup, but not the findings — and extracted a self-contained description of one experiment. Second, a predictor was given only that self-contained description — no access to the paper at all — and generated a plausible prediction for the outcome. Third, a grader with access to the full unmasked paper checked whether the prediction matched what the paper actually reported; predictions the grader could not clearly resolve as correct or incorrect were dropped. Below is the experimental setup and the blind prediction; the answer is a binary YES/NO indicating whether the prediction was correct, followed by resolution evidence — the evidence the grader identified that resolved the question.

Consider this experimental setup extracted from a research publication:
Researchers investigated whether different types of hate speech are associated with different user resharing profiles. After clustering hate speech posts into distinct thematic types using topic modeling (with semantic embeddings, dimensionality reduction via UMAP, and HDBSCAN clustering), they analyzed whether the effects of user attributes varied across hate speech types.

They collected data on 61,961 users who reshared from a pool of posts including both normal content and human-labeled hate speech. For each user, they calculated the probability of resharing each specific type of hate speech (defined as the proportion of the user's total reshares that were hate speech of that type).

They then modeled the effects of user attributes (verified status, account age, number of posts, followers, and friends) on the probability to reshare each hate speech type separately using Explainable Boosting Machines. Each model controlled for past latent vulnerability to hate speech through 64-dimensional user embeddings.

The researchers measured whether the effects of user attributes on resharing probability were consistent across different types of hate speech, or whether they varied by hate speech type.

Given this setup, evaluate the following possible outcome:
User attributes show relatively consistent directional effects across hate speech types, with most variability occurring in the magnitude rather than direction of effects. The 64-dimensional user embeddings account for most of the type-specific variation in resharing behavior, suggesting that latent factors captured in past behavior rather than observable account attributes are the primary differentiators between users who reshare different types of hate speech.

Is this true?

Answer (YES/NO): NO